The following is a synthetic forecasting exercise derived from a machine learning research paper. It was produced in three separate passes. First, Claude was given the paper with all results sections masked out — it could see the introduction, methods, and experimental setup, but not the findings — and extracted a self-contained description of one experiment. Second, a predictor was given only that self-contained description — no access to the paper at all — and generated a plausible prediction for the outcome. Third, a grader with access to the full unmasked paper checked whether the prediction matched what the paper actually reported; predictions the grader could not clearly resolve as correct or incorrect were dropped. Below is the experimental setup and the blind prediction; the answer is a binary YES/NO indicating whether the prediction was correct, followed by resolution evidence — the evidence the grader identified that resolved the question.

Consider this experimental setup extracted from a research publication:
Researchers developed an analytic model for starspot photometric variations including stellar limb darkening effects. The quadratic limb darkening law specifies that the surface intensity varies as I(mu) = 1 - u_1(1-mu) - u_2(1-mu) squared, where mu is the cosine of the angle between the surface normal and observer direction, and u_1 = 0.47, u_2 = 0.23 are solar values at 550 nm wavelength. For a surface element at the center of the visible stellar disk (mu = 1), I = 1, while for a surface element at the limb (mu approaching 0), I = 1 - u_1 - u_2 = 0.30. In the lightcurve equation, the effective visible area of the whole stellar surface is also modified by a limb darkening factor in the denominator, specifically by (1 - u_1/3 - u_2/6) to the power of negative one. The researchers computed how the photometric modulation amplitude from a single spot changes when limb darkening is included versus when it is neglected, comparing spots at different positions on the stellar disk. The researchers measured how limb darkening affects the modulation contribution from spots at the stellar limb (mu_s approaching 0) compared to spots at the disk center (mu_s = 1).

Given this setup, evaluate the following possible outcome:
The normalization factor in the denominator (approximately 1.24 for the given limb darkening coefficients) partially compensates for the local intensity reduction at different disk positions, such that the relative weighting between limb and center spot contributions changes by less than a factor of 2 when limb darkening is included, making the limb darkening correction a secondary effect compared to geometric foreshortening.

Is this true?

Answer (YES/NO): NO